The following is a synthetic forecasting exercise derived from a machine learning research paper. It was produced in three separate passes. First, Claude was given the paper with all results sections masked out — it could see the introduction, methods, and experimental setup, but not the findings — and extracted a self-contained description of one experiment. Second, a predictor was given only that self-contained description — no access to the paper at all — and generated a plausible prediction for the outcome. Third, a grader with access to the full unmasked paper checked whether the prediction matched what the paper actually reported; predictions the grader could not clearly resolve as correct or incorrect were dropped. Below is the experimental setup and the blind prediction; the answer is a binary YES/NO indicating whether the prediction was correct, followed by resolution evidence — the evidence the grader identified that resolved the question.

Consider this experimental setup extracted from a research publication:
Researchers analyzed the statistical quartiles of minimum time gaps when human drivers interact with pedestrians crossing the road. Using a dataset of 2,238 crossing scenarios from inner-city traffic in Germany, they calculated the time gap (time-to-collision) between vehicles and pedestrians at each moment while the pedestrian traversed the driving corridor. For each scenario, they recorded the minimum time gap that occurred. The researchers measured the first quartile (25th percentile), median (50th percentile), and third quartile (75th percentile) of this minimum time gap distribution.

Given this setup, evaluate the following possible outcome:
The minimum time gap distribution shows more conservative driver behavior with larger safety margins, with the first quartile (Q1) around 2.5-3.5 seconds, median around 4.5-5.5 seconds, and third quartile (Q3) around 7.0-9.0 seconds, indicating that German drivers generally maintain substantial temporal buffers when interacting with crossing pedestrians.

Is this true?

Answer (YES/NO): NO